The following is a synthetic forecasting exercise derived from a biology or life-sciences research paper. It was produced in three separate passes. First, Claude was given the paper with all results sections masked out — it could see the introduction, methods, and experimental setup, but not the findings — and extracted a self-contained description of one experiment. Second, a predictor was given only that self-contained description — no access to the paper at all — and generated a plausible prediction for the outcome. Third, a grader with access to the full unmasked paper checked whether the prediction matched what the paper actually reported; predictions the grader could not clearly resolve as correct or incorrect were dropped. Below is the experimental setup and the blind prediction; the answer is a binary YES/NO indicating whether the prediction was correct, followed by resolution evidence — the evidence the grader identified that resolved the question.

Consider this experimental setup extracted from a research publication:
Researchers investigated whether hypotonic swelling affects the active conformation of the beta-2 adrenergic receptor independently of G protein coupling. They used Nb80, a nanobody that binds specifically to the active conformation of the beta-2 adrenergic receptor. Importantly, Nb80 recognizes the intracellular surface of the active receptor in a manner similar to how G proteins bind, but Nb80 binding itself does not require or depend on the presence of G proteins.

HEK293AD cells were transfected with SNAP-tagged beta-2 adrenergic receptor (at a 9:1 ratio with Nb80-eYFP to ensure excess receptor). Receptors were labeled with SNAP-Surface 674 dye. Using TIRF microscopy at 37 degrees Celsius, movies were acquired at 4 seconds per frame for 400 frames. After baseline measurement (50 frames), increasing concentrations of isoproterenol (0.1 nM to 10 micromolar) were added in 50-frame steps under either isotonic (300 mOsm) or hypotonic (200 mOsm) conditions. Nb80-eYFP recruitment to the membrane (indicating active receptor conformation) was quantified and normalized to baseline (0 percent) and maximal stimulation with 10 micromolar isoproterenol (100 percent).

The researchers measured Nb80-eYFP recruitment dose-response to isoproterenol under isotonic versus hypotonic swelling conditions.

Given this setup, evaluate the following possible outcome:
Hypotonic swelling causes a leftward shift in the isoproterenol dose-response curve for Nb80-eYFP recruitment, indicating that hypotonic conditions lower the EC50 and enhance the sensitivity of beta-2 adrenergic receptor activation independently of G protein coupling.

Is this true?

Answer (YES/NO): YES